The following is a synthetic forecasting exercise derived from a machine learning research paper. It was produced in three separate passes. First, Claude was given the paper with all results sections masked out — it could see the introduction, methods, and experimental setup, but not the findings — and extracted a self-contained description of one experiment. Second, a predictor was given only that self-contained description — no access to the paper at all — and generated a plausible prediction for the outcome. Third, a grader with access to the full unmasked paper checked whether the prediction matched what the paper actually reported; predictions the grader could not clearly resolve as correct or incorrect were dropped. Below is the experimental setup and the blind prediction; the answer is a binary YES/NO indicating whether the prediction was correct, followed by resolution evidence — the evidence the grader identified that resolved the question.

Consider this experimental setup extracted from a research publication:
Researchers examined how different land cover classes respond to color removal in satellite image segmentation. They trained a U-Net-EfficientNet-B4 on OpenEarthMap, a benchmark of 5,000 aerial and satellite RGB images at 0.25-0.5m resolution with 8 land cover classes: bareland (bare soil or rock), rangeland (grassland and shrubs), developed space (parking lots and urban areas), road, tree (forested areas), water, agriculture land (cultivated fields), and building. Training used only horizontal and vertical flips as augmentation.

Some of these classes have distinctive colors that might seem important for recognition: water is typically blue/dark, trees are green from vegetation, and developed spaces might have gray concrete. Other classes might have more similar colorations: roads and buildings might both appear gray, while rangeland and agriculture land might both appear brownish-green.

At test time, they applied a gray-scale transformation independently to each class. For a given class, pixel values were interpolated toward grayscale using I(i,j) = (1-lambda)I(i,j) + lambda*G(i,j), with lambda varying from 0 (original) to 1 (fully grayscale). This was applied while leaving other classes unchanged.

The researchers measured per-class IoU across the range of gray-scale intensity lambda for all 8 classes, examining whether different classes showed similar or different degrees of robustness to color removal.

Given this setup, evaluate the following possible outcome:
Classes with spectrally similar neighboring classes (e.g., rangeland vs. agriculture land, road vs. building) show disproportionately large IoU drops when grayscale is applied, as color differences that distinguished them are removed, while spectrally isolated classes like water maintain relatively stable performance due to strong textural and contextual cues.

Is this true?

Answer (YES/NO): NO